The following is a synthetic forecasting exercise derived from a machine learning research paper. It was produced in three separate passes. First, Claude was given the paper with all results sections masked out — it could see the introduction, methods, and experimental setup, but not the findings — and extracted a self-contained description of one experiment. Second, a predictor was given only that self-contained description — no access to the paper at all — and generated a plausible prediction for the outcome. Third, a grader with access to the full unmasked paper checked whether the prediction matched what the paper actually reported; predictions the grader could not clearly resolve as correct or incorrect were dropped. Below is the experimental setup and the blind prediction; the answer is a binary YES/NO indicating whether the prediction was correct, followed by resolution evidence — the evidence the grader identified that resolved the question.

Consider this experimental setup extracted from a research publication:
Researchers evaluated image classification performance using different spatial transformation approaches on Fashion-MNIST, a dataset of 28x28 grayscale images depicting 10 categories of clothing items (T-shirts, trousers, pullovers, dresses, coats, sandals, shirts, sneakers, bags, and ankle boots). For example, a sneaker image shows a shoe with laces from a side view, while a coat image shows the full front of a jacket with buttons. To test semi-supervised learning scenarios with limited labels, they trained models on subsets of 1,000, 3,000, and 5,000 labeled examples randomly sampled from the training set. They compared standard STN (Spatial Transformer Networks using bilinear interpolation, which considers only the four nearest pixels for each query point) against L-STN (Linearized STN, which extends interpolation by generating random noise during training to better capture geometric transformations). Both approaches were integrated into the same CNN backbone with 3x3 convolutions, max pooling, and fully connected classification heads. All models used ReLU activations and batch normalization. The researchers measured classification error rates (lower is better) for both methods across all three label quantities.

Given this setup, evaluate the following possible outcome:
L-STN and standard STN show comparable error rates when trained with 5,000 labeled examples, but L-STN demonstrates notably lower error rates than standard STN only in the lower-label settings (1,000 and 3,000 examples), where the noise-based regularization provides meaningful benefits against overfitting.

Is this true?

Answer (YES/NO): NO